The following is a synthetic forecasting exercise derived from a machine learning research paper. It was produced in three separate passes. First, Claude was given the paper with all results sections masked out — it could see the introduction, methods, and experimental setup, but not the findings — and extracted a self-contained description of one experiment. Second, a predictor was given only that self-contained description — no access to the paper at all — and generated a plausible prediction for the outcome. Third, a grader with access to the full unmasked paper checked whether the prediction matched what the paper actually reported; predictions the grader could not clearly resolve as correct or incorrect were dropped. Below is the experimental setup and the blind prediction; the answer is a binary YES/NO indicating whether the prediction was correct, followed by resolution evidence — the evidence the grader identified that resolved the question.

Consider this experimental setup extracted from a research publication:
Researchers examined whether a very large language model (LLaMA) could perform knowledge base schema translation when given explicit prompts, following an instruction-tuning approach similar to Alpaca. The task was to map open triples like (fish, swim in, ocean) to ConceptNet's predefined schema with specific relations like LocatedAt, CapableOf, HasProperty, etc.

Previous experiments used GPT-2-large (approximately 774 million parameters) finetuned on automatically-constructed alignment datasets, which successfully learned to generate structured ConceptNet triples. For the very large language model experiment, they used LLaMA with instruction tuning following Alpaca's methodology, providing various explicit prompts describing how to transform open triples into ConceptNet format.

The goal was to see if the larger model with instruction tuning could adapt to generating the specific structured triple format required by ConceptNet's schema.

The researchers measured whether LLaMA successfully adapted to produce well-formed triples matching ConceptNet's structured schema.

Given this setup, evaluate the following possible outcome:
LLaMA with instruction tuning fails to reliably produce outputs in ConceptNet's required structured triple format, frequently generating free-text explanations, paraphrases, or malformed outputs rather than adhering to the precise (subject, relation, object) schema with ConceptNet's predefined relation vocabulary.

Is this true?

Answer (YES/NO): YES